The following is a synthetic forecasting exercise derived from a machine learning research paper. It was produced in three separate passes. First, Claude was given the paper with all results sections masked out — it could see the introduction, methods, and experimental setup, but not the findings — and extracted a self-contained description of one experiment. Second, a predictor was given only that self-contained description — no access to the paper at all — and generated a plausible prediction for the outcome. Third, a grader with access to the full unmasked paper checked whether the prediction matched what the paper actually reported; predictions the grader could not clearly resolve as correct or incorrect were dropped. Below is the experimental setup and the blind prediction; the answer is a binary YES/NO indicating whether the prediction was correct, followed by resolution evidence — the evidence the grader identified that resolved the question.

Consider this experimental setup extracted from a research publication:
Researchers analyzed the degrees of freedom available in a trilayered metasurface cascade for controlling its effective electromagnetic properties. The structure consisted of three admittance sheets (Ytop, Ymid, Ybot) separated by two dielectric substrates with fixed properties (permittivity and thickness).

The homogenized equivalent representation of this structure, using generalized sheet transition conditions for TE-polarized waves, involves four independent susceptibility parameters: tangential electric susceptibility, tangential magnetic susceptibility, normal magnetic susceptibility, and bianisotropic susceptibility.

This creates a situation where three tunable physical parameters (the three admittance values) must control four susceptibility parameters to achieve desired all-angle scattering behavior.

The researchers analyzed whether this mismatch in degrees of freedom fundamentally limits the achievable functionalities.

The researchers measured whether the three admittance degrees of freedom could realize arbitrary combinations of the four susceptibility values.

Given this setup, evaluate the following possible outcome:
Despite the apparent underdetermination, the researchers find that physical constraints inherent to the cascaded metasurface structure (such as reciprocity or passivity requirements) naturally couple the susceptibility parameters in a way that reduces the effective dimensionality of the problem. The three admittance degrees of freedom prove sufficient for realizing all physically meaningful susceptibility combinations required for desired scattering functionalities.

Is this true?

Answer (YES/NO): NO